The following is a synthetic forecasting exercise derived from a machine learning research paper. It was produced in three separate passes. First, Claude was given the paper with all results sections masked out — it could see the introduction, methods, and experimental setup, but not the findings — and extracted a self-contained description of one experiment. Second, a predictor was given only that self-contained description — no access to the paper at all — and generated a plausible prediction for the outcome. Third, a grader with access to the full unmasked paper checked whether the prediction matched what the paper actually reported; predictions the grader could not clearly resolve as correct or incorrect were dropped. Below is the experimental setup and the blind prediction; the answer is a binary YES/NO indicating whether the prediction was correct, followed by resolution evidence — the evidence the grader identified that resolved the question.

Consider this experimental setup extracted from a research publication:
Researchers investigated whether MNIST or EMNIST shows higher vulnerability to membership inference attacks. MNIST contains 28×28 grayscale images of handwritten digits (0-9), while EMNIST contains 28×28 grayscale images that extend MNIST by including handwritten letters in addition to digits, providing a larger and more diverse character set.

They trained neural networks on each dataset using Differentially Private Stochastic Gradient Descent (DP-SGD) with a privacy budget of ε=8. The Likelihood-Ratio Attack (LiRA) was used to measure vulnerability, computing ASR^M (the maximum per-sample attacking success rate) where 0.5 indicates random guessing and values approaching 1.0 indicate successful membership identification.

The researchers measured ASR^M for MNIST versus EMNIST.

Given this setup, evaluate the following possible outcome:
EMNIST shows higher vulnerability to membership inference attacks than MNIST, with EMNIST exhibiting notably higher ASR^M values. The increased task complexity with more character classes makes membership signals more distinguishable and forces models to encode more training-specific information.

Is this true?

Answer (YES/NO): NO